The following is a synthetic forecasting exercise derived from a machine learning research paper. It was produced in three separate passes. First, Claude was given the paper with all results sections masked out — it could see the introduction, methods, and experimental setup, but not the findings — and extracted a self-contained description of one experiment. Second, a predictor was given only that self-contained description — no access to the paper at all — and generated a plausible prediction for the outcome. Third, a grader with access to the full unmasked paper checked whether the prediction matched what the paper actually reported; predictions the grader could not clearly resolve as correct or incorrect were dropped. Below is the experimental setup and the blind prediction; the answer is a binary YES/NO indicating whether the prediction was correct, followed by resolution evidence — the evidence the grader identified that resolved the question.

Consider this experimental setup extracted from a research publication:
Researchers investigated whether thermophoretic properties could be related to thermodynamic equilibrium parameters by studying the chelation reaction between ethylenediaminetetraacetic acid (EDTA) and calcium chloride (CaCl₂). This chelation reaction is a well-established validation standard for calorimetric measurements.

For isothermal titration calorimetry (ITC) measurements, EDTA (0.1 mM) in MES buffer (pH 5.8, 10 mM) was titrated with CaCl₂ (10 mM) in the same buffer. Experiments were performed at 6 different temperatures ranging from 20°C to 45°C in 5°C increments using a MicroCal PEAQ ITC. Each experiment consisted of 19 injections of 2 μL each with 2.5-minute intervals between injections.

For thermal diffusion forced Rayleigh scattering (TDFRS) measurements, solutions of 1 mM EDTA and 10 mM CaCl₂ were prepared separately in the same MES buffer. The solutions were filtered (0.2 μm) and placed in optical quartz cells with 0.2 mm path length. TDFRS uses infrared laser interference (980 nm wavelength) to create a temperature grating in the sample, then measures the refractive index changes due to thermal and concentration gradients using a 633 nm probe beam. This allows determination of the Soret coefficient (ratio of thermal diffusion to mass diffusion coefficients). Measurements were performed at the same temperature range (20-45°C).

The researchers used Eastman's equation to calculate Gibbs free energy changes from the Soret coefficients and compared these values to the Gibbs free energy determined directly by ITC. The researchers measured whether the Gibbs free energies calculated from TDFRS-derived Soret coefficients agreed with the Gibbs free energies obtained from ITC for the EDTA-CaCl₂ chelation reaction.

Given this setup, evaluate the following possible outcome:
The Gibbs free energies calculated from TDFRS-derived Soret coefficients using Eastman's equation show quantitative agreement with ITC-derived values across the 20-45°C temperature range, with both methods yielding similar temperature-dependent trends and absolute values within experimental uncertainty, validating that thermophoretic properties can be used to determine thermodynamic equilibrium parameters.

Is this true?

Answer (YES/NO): YES